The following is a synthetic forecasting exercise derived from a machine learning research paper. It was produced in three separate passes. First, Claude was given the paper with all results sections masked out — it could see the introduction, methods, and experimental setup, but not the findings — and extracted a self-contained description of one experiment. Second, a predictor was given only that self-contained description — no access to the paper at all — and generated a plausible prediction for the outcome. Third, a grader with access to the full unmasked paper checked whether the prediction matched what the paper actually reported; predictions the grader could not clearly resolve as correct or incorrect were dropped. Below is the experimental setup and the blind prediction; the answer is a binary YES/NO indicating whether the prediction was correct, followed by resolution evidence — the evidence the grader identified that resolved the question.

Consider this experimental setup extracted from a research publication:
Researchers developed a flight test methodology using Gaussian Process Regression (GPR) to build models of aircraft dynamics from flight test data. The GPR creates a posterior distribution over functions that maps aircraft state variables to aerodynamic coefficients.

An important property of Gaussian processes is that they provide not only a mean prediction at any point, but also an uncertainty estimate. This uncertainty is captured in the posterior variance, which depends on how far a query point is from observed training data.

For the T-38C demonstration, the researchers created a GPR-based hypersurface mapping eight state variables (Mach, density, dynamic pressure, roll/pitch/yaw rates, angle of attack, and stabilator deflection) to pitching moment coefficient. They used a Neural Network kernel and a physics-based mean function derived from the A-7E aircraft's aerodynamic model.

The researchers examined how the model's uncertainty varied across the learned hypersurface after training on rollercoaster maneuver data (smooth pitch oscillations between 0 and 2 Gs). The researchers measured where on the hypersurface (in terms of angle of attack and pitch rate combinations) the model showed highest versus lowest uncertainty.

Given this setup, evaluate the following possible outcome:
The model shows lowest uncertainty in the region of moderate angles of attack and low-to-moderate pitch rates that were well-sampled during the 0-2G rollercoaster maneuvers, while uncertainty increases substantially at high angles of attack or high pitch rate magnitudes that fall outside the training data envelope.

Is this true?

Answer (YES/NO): NO